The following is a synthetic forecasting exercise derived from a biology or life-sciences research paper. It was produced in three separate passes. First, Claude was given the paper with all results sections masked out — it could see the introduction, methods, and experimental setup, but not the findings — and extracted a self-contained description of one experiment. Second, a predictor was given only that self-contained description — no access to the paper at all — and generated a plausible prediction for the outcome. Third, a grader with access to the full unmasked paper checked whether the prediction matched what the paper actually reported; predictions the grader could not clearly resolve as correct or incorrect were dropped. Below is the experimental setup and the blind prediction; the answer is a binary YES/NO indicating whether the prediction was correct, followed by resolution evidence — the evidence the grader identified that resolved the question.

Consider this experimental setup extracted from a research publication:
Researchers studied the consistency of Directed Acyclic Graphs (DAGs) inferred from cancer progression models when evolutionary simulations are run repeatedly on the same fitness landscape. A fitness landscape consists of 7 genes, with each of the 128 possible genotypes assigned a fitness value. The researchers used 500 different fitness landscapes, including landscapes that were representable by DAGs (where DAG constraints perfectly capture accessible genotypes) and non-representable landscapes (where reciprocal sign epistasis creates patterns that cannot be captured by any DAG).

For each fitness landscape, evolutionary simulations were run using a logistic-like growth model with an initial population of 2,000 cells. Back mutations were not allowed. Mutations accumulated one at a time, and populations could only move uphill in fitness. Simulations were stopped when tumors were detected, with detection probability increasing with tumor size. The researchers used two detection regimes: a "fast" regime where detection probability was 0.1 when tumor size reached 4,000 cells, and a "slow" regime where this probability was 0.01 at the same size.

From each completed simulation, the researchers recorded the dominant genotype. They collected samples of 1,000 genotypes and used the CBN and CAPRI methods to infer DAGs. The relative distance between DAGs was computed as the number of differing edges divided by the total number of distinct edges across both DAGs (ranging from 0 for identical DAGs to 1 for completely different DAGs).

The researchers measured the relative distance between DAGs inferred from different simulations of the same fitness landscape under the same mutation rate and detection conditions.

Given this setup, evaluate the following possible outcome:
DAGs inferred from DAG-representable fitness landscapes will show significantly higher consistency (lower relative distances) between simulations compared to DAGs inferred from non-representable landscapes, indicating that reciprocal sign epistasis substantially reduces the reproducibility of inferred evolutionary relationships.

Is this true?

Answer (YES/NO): NO